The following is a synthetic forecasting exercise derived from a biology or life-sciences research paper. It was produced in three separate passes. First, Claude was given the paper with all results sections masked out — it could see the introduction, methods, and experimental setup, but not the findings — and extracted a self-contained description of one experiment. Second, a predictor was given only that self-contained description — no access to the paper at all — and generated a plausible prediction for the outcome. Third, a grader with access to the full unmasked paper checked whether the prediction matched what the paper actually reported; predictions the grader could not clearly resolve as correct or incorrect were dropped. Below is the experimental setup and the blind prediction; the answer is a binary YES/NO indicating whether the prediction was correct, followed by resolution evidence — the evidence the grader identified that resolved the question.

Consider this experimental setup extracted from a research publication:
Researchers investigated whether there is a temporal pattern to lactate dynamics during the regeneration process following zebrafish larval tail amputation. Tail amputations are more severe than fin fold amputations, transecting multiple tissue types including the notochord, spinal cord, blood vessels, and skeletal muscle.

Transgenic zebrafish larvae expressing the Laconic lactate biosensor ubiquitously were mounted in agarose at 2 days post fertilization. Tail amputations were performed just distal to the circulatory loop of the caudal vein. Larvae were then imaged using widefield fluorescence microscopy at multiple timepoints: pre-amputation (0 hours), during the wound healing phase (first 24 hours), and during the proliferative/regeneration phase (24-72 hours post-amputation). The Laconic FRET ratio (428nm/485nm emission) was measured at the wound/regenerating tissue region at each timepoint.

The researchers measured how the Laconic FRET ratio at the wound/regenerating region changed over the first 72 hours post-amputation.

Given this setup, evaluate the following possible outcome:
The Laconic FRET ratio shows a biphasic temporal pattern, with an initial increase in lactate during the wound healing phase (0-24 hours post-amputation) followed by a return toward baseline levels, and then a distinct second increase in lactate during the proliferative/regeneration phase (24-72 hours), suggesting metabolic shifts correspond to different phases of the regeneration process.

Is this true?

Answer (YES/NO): NO